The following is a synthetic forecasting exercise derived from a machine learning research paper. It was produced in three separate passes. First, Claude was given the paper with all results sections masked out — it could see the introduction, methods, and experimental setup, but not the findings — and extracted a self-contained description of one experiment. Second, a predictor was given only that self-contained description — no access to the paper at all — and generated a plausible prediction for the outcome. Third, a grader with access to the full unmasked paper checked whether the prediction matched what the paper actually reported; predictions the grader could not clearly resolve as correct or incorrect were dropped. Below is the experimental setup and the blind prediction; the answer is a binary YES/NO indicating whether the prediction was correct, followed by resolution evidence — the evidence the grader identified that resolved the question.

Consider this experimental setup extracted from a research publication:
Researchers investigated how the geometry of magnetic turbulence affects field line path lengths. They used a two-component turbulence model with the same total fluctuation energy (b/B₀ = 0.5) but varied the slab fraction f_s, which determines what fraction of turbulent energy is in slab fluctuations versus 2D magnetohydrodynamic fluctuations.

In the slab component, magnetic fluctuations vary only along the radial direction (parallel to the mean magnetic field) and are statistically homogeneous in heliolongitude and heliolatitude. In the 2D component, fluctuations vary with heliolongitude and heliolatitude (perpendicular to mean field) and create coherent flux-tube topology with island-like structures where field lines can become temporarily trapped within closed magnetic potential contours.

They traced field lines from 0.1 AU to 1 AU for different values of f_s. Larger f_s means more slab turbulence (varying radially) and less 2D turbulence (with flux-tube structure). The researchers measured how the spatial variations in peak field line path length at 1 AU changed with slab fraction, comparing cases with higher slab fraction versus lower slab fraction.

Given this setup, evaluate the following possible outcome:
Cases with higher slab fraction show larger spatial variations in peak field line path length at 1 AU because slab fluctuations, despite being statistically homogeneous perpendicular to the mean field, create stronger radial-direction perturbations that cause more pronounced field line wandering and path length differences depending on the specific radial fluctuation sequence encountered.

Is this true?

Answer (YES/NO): NO